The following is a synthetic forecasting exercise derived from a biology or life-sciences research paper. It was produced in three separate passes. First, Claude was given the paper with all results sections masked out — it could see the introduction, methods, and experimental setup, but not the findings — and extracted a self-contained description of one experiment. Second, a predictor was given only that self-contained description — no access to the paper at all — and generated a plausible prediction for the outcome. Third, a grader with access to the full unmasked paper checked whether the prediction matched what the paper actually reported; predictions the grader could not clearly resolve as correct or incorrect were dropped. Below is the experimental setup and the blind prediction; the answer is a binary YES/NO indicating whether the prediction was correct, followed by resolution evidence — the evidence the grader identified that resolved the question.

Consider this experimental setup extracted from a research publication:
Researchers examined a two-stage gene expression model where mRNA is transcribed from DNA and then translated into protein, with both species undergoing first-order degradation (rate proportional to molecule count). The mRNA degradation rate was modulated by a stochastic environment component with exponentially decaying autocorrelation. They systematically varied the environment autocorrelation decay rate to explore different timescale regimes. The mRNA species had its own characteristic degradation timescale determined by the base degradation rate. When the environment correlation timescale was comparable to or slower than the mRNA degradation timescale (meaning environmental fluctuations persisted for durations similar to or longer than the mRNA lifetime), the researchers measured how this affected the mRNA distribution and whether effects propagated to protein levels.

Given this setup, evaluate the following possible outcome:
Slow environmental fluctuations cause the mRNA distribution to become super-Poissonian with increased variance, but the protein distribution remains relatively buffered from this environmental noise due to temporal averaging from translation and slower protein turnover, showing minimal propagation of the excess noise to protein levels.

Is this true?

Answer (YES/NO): NO